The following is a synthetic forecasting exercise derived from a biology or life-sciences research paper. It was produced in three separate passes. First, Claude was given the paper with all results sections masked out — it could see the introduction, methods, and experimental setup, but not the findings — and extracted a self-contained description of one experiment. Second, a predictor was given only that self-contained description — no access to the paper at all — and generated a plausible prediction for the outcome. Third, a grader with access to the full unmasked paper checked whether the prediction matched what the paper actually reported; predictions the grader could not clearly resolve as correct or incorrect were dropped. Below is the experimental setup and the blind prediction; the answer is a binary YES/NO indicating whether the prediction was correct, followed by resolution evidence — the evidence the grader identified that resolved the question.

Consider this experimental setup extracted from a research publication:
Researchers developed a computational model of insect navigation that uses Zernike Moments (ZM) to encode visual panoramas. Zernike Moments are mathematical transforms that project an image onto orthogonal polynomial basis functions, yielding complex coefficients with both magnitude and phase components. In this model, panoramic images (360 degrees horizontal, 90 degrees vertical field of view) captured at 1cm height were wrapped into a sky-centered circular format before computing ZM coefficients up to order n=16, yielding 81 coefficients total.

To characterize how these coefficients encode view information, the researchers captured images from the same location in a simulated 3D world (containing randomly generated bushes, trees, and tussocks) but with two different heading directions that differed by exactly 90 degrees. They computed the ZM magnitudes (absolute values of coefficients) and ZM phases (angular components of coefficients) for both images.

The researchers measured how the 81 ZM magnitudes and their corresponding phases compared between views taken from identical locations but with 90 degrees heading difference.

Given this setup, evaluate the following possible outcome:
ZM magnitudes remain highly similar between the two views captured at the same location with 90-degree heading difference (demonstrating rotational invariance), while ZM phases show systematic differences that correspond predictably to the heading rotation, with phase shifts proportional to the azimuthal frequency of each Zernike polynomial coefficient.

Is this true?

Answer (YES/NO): NO